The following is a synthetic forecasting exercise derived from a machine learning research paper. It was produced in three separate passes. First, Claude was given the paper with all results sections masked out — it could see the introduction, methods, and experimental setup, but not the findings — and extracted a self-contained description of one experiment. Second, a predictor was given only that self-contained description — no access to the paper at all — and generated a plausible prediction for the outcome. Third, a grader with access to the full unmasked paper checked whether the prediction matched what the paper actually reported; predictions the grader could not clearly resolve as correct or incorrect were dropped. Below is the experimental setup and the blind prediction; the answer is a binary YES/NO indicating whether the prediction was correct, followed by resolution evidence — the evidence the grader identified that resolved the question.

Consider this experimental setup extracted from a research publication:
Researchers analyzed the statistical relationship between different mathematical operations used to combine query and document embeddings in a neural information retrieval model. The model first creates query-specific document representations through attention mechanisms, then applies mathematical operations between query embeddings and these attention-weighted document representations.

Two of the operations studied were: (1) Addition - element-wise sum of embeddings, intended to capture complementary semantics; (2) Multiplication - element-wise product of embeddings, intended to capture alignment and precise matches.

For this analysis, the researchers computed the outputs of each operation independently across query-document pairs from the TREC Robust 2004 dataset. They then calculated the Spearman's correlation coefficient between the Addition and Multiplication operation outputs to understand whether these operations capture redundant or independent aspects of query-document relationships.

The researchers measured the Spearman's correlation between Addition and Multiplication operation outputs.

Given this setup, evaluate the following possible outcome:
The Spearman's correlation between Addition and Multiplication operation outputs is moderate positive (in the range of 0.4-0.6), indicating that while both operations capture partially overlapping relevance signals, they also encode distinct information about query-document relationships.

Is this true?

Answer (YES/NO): NO